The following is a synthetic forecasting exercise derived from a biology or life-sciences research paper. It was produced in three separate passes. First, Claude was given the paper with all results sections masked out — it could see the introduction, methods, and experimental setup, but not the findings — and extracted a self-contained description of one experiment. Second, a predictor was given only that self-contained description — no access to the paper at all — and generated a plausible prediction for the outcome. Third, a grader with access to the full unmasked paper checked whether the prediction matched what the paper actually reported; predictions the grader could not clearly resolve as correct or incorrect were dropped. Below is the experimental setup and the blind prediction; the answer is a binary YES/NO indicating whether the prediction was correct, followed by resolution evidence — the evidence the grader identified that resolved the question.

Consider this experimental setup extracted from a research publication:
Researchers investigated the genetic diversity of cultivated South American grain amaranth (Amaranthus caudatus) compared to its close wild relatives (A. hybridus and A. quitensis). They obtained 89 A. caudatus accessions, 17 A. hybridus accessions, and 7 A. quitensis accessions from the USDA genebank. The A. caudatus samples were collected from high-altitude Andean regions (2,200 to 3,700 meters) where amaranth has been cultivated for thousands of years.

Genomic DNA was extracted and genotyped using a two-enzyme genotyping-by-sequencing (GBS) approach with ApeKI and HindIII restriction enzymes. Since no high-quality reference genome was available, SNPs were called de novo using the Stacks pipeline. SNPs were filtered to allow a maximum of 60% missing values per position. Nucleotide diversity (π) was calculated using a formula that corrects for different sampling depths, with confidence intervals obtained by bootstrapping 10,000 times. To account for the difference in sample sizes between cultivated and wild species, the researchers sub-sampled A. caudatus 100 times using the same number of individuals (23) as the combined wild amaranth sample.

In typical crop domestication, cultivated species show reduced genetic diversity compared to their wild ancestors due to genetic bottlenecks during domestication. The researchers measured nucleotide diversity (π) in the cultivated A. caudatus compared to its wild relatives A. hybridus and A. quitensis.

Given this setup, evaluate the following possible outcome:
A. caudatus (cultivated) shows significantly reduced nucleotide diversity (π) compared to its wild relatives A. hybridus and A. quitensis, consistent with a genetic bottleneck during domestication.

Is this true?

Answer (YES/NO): NO